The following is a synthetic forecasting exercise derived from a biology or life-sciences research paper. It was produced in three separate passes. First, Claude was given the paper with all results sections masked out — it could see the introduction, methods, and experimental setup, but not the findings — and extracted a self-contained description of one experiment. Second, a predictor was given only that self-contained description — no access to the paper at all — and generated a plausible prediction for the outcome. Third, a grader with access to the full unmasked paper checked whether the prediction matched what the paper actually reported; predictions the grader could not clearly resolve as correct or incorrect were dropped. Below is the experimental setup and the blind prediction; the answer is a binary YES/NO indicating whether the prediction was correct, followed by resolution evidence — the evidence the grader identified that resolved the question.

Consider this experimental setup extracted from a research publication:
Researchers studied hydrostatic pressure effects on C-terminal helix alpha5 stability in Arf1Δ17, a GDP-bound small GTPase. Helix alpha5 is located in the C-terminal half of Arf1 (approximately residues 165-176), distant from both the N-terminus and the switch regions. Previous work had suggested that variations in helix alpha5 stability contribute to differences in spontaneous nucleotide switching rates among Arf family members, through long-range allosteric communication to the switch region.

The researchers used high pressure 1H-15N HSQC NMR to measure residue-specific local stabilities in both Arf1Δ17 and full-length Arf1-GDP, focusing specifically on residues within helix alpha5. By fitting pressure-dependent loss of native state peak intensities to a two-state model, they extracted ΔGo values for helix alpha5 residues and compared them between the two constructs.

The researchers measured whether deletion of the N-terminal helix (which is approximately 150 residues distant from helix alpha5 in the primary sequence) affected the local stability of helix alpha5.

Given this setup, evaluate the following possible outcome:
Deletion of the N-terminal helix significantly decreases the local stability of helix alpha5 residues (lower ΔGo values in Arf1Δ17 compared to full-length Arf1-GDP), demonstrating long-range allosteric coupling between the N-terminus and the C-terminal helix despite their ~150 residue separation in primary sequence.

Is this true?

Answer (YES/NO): YES